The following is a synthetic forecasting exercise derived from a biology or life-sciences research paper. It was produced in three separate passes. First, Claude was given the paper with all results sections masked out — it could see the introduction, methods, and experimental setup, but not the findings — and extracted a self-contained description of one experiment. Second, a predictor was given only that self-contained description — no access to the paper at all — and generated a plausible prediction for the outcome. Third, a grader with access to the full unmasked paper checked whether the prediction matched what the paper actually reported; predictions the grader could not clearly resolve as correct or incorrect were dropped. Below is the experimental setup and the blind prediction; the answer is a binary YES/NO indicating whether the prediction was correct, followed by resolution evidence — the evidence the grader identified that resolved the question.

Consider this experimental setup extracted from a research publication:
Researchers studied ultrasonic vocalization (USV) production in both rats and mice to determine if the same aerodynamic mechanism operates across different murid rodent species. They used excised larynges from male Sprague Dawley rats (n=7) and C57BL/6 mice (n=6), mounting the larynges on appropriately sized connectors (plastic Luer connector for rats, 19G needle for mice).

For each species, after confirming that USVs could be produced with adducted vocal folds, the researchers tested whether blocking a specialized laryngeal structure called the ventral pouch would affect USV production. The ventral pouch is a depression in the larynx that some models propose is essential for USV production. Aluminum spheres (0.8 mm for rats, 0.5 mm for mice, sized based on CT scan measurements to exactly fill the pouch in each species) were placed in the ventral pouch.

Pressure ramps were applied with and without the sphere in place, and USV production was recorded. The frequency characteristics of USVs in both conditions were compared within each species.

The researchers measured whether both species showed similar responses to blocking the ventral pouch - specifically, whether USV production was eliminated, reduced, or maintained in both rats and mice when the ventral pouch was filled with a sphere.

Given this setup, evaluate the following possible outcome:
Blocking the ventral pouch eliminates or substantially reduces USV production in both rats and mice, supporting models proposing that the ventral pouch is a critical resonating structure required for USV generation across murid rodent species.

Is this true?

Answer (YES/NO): NO